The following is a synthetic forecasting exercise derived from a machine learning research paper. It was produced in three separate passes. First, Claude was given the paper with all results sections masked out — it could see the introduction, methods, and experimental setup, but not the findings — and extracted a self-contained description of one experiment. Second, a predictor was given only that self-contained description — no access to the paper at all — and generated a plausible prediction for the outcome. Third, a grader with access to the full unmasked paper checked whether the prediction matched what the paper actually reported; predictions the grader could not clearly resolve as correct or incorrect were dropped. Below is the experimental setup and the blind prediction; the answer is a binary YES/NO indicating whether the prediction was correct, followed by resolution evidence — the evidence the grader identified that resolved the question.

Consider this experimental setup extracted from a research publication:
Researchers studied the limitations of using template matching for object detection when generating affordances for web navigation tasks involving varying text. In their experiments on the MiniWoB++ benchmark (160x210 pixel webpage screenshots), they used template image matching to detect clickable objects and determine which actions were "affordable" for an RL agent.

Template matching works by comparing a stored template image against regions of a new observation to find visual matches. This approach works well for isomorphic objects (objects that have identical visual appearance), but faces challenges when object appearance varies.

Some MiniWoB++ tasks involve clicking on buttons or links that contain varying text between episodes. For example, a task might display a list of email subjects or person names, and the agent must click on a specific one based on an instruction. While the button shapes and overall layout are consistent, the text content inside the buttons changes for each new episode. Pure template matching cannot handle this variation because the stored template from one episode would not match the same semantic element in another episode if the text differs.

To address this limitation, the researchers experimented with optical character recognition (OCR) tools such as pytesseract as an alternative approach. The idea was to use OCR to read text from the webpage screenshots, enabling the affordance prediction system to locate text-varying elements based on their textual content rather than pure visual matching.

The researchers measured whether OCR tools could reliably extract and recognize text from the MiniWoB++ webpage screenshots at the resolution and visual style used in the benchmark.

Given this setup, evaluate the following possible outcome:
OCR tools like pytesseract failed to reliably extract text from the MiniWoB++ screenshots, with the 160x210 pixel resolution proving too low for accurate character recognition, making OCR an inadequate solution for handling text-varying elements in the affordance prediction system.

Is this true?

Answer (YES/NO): NO